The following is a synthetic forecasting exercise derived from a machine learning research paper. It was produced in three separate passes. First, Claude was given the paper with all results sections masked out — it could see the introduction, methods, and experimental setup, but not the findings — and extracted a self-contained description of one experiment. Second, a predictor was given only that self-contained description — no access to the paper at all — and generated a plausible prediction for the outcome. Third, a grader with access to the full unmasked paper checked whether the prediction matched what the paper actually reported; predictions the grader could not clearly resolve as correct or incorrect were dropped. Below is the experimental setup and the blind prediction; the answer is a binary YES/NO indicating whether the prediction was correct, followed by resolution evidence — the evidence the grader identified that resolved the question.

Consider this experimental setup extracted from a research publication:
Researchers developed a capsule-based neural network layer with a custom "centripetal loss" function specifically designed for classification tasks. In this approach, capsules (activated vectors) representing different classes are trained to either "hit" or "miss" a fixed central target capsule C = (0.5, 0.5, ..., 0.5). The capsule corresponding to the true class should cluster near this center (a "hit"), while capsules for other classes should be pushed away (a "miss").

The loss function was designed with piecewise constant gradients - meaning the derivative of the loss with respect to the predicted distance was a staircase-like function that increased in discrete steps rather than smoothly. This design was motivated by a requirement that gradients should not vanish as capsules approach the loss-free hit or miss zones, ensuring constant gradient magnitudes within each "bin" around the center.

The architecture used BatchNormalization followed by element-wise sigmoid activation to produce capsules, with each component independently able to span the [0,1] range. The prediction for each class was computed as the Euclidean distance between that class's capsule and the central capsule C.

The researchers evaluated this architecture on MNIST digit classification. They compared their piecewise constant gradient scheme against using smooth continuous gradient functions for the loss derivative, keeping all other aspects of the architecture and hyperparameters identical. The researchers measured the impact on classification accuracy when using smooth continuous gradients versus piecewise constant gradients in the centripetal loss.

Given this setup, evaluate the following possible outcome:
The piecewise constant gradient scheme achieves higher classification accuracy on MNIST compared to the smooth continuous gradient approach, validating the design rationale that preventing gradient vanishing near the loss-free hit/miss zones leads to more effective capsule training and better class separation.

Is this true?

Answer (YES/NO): NO